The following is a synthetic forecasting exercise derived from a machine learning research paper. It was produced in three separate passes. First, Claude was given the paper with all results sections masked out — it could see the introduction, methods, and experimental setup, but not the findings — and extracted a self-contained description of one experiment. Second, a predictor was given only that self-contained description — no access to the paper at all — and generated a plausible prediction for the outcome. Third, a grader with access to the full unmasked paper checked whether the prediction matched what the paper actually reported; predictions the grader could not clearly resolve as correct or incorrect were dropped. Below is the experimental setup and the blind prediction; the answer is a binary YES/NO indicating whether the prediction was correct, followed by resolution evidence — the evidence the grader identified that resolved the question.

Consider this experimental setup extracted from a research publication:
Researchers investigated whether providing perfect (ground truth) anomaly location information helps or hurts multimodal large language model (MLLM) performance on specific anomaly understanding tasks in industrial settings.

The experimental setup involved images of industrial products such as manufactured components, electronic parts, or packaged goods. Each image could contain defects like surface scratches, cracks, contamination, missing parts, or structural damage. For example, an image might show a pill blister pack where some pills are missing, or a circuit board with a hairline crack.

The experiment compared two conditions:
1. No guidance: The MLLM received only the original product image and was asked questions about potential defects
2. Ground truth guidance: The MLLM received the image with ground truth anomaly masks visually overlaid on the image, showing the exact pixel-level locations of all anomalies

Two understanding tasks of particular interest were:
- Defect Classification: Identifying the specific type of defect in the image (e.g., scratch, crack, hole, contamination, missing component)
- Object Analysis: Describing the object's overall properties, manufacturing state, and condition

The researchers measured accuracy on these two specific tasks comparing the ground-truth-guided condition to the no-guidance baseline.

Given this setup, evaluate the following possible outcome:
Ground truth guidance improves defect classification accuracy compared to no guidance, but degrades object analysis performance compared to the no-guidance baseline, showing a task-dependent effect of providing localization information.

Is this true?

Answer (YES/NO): YES